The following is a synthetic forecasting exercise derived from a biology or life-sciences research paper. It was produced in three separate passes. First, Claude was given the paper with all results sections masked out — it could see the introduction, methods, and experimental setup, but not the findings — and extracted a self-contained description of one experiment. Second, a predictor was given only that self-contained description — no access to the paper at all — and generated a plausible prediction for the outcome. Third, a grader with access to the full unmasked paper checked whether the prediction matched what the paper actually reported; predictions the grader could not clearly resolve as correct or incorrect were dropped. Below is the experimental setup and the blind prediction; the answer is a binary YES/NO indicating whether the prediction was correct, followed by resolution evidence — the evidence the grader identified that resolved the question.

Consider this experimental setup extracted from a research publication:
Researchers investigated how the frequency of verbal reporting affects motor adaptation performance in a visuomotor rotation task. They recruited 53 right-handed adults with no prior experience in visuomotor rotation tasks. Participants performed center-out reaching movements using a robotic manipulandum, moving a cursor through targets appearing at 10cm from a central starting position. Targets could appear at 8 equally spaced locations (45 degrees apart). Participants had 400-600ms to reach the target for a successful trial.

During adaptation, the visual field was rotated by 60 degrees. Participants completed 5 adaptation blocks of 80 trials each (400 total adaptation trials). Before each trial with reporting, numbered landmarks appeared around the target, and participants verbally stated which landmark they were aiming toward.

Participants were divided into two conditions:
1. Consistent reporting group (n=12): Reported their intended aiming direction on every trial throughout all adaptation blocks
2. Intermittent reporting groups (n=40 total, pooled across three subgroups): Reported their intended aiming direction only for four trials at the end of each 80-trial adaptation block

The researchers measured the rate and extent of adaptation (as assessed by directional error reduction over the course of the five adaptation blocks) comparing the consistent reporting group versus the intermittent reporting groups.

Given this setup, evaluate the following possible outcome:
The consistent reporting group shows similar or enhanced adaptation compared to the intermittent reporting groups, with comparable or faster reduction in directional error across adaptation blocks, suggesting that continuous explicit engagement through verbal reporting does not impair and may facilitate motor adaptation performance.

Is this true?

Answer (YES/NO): YES